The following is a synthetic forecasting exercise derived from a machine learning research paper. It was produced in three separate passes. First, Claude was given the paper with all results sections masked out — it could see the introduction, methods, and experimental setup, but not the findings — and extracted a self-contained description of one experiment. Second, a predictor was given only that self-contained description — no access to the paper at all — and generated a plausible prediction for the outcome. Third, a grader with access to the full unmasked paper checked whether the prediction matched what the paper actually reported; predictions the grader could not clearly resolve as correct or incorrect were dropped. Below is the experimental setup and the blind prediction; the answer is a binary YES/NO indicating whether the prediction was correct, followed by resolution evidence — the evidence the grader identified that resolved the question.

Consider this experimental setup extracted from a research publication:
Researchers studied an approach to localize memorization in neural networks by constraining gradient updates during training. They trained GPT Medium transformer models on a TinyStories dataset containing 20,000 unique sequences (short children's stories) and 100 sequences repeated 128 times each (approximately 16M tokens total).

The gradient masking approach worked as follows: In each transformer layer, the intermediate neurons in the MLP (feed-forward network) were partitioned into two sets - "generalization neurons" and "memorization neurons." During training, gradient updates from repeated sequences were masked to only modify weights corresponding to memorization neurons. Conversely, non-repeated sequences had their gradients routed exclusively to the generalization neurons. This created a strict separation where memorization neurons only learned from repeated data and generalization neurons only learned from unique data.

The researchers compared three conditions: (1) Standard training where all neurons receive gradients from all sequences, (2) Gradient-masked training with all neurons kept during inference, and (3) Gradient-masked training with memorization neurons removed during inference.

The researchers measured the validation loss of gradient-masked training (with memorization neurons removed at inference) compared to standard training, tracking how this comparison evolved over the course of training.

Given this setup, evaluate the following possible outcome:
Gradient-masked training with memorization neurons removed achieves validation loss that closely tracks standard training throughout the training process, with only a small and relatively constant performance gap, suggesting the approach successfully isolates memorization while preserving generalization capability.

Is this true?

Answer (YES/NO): NO